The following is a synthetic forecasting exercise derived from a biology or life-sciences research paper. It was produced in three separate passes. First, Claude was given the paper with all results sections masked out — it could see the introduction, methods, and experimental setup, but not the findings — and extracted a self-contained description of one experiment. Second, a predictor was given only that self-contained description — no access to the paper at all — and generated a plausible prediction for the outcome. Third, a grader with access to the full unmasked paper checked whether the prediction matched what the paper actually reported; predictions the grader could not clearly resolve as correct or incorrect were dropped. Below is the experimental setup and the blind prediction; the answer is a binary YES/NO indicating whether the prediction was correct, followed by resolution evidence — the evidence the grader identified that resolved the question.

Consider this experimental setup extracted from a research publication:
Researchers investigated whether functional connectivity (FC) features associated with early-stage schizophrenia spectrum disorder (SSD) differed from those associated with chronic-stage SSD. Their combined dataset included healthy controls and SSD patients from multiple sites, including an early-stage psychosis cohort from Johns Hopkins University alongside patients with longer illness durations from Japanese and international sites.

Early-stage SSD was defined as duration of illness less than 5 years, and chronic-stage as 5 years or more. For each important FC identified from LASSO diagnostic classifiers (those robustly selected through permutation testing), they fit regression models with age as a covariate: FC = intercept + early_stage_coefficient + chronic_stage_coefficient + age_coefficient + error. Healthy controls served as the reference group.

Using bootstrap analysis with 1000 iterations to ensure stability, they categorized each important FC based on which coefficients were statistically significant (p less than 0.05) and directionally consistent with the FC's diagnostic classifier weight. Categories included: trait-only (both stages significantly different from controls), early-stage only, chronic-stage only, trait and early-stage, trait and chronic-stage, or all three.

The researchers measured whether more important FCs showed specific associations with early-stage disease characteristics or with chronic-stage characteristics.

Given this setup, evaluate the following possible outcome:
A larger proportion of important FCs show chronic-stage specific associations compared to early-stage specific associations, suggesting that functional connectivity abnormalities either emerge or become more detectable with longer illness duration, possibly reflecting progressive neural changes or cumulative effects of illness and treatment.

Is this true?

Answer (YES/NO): YES